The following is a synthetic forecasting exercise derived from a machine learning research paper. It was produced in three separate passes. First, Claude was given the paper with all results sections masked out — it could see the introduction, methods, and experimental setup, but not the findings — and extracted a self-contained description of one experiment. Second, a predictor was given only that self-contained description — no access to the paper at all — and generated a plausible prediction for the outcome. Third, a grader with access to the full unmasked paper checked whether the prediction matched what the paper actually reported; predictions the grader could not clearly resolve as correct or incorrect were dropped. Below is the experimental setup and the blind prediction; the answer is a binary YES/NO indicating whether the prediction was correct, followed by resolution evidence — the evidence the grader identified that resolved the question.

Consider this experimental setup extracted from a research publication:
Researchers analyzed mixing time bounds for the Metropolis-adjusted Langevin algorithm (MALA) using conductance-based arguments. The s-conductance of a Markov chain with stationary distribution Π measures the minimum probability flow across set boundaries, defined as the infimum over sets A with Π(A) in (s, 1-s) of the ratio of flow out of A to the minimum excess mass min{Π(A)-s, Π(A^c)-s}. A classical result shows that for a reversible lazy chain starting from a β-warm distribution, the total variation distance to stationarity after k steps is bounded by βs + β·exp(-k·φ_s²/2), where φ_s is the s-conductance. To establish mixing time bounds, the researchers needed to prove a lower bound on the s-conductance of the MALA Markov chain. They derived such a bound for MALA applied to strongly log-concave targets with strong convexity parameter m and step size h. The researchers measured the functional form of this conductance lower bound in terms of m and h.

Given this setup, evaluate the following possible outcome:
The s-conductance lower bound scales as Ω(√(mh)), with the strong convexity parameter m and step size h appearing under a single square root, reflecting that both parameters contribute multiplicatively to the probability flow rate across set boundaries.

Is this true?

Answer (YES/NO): YES